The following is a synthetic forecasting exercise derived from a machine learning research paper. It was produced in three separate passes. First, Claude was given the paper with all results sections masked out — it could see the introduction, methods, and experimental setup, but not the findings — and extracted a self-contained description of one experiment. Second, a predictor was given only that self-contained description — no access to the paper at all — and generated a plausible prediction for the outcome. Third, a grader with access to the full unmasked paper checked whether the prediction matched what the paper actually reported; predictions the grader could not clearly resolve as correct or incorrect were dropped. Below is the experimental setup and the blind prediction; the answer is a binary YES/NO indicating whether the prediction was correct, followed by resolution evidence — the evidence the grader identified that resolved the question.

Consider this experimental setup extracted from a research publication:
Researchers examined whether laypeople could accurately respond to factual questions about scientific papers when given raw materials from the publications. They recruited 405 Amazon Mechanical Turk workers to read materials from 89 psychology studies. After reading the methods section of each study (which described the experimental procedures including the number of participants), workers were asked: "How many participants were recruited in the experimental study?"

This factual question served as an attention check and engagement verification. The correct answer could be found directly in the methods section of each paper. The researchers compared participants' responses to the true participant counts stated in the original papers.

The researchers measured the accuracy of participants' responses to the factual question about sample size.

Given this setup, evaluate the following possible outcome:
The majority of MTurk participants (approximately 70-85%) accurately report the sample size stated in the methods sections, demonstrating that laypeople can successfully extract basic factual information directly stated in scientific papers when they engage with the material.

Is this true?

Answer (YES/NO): NO